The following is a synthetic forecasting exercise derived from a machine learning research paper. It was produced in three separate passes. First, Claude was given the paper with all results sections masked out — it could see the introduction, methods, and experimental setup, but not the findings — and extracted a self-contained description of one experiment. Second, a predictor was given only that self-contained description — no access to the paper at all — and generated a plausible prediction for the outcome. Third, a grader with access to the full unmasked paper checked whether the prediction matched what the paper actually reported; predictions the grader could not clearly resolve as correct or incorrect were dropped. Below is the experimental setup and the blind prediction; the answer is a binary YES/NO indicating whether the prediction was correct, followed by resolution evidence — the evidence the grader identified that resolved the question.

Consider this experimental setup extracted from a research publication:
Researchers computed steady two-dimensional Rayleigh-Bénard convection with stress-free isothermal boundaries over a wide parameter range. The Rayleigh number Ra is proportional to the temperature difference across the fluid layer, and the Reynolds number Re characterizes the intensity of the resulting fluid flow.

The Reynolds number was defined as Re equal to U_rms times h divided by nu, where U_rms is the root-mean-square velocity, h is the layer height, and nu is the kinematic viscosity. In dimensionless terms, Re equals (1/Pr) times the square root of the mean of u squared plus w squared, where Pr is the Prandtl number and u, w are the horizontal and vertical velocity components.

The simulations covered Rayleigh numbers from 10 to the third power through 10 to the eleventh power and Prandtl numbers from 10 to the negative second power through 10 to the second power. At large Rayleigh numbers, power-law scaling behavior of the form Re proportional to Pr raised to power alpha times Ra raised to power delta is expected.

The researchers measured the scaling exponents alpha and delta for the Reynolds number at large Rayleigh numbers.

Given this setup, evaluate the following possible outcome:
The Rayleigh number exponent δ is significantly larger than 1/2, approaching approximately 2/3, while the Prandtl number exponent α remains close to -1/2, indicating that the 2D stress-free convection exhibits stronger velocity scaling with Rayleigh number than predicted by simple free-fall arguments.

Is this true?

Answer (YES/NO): NO